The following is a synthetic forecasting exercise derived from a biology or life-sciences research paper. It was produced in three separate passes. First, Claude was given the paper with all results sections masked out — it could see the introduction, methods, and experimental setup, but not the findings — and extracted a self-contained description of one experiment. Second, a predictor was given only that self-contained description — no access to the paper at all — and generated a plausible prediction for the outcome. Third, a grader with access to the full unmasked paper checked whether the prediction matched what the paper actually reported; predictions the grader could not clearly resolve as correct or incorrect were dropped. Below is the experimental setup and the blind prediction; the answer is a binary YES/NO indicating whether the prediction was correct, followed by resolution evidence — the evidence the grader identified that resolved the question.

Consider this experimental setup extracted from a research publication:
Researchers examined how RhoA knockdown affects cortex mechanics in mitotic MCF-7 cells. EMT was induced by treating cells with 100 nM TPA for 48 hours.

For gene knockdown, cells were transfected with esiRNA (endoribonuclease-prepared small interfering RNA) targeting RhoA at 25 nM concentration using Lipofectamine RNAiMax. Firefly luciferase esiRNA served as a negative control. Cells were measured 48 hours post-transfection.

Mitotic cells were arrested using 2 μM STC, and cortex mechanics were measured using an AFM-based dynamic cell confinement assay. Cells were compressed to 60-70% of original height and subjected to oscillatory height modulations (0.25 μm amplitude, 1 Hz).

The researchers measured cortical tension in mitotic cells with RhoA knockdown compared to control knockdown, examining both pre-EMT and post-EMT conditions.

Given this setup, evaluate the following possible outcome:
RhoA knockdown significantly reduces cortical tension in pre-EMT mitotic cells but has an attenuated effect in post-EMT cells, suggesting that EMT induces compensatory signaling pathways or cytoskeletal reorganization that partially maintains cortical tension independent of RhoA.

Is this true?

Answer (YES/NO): YES